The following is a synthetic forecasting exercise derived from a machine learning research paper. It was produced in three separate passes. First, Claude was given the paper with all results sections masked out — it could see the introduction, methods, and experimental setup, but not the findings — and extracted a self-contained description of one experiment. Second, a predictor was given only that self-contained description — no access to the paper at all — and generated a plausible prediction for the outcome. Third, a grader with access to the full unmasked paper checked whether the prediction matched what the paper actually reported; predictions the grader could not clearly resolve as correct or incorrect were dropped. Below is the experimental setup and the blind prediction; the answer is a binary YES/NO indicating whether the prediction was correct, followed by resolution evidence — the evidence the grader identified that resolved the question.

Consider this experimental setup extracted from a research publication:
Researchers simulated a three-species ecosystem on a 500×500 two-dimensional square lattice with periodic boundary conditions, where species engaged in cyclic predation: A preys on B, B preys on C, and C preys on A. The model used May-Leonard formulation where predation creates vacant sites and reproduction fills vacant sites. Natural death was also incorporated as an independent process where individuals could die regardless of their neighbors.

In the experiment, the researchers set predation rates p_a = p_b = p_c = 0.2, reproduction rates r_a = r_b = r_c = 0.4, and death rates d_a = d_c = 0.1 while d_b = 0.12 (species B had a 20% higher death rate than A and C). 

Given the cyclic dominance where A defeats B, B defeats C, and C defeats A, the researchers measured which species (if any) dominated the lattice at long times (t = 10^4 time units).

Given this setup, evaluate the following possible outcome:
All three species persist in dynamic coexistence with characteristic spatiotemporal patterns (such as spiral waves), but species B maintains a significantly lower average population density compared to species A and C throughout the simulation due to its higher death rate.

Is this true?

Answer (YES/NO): NO